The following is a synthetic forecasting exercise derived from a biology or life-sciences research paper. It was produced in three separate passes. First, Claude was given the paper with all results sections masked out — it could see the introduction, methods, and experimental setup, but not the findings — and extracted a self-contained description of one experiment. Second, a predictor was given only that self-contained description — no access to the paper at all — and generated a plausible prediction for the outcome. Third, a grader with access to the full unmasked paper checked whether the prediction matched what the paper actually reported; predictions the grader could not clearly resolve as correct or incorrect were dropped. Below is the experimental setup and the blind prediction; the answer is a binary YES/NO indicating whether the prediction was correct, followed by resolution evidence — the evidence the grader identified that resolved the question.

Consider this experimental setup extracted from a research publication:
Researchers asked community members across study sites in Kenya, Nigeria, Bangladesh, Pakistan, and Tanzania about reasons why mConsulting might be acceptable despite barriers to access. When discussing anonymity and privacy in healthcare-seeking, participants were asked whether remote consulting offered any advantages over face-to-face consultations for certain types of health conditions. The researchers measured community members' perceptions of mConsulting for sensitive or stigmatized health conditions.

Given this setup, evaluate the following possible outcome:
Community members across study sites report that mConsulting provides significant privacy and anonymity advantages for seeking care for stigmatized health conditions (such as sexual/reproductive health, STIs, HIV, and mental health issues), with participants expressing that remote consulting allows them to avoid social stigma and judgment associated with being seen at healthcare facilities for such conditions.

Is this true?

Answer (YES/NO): YES